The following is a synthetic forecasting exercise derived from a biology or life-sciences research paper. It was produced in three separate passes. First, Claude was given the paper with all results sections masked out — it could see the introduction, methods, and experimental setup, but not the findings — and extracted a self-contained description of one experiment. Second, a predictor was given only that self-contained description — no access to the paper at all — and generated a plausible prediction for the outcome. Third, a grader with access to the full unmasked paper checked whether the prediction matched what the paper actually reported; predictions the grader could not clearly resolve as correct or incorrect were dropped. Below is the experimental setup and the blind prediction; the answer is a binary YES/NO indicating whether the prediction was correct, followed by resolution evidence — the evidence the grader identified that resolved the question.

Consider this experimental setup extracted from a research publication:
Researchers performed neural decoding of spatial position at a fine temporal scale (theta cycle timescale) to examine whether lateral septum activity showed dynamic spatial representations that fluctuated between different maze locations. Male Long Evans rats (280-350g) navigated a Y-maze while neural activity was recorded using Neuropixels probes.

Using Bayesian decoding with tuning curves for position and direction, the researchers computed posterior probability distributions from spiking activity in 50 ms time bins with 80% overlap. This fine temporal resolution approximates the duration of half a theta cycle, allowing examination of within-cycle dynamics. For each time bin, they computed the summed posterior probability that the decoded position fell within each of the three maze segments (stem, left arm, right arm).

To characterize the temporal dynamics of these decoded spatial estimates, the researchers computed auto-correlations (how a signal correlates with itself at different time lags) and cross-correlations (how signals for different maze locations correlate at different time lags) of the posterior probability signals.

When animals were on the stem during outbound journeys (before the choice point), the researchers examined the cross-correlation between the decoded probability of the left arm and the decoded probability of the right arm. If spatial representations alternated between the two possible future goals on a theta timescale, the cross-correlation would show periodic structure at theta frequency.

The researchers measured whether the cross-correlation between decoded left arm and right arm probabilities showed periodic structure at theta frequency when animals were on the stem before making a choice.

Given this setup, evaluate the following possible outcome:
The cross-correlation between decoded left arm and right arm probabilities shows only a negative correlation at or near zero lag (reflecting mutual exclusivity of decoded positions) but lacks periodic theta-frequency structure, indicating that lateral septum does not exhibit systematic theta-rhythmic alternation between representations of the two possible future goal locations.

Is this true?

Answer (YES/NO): NO